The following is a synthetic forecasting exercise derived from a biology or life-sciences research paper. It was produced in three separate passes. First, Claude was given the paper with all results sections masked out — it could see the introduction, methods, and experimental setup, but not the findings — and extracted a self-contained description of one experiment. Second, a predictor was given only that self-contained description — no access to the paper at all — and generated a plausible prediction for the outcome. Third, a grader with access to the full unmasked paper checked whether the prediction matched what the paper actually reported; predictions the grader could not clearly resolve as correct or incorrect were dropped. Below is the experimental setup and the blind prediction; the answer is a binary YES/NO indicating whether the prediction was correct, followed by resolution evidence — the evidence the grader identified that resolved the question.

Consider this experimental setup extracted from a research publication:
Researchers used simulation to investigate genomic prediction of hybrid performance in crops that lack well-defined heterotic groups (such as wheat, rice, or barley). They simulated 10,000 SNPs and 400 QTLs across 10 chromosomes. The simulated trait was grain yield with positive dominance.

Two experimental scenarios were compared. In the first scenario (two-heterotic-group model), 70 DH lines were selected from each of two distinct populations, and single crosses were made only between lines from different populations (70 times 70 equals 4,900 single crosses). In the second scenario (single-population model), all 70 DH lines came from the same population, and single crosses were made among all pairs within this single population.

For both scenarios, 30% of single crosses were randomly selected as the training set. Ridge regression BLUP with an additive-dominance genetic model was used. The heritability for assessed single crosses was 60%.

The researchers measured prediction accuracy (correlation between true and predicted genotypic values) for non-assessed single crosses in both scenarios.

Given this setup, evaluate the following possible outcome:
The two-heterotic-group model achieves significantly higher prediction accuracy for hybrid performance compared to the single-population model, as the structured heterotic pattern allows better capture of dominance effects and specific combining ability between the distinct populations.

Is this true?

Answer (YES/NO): NO